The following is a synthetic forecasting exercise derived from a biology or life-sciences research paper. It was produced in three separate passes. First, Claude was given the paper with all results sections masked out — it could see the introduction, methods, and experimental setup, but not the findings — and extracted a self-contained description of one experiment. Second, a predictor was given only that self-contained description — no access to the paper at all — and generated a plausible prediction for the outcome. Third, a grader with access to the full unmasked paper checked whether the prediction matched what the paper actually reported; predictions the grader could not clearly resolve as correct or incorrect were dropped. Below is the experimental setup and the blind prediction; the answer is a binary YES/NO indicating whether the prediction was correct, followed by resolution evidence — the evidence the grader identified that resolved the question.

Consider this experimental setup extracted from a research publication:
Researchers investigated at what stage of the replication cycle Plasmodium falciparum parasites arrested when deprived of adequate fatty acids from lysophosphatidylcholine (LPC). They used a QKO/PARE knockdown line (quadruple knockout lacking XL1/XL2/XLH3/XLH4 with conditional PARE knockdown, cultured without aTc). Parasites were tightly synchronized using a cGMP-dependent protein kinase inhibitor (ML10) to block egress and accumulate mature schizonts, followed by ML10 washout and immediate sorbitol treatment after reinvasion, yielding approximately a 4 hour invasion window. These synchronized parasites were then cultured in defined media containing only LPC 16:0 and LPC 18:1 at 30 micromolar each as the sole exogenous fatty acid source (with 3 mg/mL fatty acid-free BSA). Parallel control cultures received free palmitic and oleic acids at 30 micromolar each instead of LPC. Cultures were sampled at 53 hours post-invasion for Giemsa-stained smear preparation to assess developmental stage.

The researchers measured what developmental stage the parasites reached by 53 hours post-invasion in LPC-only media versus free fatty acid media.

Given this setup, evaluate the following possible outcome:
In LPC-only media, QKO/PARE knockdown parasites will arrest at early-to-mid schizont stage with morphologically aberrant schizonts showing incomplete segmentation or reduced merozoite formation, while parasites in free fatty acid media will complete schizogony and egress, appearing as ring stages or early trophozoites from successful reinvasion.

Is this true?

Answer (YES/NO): NO